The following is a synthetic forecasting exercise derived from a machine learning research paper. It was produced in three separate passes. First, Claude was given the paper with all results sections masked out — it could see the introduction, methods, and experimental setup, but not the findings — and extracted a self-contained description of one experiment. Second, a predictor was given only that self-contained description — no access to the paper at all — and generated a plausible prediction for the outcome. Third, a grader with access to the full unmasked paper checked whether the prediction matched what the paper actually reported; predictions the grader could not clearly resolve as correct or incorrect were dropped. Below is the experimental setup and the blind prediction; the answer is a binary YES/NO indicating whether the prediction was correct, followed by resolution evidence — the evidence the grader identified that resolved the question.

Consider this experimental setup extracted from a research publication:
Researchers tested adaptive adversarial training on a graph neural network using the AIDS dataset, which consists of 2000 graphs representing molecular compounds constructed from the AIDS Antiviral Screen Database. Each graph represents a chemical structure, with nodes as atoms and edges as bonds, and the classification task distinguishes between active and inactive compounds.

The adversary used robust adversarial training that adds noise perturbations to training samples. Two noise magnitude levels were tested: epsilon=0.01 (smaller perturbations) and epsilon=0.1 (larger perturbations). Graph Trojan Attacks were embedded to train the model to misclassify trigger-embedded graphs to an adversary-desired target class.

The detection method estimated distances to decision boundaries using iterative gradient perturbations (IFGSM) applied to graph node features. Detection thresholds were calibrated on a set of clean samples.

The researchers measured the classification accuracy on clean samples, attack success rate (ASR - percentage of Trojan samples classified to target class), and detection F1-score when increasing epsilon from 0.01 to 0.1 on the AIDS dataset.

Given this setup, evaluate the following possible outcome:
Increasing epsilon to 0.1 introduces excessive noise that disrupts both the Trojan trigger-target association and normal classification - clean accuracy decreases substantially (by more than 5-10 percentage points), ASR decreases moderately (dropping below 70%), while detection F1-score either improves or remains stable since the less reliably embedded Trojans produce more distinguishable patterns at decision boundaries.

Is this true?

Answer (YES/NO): NO